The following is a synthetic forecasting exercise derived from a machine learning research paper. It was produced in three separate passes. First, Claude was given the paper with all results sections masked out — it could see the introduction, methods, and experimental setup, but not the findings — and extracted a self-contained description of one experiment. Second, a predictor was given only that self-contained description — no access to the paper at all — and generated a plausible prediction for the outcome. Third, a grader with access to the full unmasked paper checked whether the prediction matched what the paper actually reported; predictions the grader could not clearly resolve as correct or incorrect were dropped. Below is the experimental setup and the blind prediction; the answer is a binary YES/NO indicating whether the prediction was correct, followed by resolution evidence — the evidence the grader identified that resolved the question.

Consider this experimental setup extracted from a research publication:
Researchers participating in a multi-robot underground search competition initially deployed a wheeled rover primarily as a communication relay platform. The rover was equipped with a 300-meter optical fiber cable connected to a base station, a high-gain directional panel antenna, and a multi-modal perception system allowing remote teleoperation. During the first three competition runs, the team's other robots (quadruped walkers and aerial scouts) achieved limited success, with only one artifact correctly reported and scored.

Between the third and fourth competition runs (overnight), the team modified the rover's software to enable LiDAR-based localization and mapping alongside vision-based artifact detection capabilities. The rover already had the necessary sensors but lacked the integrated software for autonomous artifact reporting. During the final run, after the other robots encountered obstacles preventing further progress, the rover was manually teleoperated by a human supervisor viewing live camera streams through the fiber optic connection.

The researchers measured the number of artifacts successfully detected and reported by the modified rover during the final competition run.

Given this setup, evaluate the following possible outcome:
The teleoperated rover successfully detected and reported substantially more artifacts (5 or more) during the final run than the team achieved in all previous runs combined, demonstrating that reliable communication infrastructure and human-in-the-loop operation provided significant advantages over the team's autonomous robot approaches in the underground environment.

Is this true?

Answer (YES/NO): NO